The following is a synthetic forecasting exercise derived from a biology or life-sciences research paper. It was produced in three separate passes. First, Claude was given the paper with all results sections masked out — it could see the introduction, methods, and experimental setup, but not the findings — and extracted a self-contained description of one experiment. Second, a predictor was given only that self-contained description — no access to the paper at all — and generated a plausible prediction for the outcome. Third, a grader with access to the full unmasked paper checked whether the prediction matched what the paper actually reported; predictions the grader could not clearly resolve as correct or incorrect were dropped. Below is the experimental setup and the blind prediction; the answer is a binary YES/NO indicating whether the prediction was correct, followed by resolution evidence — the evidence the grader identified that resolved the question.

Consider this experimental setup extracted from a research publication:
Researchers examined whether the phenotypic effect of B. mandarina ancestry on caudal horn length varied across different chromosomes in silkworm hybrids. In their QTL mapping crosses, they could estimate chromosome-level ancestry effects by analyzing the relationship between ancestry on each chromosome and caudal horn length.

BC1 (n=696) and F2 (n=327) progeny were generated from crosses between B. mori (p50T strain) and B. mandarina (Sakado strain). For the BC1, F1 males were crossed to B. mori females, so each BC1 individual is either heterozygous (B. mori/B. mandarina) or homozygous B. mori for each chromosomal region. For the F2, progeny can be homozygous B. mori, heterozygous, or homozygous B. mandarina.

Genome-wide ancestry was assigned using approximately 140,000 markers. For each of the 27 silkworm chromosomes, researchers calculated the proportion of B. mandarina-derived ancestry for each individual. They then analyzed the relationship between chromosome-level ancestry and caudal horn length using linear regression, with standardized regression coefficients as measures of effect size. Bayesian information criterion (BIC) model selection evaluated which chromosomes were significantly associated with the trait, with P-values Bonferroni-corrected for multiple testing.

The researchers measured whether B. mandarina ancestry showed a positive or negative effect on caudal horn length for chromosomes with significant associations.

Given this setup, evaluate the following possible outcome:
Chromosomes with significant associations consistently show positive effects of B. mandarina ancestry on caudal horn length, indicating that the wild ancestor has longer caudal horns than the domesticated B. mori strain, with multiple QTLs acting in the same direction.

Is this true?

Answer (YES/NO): YES